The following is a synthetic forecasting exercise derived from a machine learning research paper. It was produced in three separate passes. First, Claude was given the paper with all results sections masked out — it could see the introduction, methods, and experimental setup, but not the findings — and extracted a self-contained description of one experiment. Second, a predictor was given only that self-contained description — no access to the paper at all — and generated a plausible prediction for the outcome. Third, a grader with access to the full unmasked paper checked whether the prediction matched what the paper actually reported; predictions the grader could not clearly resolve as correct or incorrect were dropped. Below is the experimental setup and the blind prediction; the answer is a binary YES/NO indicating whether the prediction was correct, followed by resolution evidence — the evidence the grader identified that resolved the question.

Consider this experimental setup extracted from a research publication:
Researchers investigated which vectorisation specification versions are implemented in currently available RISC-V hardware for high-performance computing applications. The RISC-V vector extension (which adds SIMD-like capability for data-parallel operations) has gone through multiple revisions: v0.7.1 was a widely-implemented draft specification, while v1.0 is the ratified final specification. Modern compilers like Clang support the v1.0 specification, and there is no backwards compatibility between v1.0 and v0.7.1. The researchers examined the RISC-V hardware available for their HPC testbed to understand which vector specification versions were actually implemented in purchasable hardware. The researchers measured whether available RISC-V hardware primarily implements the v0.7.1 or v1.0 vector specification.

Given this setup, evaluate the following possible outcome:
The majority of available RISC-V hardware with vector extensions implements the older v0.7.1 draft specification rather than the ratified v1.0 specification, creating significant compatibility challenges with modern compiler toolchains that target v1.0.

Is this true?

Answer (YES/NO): YES